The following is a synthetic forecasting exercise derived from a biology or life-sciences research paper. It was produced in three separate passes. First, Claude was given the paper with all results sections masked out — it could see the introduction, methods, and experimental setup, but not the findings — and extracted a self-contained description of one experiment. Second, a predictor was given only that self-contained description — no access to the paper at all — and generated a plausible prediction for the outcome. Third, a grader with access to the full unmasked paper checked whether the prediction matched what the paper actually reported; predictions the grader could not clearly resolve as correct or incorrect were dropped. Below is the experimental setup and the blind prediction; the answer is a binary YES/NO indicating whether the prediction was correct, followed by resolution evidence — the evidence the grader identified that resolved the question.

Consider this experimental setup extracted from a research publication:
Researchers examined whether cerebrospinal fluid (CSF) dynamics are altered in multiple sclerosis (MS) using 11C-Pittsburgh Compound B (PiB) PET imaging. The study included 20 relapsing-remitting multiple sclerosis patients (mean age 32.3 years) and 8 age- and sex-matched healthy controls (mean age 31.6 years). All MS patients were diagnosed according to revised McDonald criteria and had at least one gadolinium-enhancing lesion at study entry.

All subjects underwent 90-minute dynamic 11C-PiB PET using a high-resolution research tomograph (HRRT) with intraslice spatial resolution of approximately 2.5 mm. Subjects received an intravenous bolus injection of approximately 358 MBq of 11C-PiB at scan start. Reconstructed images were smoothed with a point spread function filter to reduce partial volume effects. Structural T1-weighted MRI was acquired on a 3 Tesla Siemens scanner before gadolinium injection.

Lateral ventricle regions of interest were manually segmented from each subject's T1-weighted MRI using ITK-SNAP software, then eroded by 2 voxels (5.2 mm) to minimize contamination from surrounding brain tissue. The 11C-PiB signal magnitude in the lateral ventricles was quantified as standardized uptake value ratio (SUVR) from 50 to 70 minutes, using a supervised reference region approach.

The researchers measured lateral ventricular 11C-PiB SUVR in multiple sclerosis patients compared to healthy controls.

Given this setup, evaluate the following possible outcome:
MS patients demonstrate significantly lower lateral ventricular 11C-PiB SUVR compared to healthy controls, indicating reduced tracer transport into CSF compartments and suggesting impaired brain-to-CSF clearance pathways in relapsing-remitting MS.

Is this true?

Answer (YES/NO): YES